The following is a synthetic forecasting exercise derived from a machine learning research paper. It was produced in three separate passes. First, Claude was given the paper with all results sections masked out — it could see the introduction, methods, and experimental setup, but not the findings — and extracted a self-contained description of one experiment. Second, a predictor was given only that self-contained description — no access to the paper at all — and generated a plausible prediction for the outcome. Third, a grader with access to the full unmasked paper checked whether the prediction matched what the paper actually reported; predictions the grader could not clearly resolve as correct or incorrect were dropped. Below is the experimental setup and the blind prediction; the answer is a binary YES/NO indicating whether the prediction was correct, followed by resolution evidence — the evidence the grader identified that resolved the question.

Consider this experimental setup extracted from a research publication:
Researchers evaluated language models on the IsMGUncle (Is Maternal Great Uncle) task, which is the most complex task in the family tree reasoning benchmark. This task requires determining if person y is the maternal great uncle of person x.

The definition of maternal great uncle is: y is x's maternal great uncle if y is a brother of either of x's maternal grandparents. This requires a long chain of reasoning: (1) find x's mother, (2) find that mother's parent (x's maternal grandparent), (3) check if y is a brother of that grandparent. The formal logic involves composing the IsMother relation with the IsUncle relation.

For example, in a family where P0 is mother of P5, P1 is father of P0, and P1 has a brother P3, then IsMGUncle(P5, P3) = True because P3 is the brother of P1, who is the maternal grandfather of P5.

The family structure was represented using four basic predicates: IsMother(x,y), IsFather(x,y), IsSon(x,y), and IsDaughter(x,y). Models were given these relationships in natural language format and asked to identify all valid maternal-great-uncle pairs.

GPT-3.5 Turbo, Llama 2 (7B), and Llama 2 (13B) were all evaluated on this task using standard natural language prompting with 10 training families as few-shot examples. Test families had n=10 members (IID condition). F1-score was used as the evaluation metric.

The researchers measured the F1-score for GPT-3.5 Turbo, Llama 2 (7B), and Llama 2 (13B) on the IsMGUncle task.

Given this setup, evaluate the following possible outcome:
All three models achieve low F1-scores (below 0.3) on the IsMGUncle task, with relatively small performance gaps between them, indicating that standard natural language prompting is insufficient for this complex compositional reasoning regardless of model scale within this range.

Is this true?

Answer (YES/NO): YES